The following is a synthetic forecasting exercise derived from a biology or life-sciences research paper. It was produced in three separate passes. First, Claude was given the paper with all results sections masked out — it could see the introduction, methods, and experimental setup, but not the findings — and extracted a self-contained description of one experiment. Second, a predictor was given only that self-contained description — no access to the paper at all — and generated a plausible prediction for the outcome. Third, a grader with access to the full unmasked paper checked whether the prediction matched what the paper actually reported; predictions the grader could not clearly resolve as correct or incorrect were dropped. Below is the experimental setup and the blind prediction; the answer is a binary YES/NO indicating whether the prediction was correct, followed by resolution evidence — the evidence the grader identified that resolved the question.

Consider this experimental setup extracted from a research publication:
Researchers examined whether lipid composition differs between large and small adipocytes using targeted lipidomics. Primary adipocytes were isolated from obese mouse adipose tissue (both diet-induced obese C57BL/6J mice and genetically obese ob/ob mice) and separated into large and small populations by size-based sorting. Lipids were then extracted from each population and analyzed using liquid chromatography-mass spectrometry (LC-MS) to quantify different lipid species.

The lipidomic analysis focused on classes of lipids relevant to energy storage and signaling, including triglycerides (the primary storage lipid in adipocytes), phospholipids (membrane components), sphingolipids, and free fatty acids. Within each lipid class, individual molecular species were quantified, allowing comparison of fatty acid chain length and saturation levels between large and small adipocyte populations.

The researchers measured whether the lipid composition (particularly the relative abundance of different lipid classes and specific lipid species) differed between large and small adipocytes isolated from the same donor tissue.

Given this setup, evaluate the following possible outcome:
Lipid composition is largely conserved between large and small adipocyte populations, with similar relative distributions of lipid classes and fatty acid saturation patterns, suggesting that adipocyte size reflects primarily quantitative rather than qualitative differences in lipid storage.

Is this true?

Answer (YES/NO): YES